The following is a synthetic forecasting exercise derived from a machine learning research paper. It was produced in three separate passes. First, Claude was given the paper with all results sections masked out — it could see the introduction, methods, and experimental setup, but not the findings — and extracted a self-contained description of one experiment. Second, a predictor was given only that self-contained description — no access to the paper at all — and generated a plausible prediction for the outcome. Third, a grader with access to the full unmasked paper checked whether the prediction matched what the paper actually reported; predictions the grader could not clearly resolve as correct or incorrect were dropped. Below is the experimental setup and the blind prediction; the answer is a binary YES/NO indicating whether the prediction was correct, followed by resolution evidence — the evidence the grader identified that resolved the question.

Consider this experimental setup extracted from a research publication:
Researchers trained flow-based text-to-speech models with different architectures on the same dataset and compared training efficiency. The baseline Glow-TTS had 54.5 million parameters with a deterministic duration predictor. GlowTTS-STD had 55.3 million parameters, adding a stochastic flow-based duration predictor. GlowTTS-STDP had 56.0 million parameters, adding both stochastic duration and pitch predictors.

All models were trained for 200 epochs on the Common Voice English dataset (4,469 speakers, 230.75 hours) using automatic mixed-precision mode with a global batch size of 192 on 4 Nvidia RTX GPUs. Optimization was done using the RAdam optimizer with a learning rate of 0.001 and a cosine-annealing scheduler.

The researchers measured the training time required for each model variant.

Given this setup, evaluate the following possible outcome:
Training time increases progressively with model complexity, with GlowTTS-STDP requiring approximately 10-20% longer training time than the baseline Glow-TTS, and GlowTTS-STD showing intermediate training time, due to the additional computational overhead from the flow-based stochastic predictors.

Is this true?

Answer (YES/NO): NO